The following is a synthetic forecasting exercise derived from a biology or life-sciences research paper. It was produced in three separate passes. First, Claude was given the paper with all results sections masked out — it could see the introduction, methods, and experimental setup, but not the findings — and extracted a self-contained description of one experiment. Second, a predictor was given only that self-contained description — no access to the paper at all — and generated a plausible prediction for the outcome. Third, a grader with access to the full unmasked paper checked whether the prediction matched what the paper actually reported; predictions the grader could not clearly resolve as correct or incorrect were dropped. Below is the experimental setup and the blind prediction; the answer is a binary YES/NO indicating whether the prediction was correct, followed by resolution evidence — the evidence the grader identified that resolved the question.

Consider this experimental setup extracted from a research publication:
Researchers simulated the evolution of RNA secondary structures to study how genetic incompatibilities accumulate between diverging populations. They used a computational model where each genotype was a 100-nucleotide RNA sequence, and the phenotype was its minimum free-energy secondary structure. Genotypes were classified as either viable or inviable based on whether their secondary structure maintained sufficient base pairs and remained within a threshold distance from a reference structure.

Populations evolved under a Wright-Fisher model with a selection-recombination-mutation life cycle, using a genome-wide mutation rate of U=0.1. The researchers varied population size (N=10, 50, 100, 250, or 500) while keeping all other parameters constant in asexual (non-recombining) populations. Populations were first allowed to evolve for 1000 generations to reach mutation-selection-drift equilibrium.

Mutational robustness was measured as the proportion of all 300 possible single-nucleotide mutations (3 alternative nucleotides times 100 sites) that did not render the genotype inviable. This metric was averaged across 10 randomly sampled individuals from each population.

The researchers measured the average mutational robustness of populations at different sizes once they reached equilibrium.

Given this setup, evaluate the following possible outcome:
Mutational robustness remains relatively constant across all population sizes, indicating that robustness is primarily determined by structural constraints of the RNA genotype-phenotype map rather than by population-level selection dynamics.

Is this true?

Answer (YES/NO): NO